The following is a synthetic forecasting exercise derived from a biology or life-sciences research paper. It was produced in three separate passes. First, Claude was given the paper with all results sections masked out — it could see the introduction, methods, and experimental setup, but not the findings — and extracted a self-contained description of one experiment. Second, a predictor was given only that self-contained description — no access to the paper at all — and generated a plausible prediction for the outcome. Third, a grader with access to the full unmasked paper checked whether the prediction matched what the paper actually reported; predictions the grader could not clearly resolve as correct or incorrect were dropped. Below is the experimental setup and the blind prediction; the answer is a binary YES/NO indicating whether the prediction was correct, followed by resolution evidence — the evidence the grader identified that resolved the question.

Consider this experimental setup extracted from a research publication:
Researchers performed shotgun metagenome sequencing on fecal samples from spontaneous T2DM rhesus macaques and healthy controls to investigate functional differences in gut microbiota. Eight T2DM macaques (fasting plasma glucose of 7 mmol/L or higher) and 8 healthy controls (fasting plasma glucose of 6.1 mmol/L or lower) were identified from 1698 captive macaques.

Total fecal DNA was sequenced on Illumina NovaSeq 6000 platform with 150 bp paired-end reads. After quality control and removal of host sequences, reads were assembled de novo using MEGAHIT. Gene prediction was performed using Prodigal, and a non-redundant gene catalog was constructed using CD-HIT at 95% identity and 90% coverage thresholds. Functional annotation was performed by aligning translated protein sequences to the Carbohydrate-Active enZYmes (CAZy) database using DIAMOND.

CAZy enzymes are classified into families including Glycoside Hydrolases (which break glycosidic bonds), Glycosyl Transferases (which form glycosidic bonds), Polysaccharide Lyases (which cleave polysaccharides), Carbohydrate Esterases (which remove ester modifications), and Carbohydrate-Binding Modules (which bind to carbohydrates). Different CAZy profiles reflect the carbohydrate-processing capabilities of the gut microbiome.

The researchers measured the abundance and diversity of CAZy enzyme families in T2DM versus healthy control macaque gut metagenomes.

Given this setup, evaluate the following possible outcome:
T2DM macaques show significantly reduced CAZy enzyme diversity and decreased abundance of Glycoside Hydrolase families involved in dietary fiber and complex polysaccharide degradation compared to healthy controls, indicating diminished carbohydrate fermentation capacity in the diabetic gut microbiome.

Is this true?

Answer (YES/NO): NO